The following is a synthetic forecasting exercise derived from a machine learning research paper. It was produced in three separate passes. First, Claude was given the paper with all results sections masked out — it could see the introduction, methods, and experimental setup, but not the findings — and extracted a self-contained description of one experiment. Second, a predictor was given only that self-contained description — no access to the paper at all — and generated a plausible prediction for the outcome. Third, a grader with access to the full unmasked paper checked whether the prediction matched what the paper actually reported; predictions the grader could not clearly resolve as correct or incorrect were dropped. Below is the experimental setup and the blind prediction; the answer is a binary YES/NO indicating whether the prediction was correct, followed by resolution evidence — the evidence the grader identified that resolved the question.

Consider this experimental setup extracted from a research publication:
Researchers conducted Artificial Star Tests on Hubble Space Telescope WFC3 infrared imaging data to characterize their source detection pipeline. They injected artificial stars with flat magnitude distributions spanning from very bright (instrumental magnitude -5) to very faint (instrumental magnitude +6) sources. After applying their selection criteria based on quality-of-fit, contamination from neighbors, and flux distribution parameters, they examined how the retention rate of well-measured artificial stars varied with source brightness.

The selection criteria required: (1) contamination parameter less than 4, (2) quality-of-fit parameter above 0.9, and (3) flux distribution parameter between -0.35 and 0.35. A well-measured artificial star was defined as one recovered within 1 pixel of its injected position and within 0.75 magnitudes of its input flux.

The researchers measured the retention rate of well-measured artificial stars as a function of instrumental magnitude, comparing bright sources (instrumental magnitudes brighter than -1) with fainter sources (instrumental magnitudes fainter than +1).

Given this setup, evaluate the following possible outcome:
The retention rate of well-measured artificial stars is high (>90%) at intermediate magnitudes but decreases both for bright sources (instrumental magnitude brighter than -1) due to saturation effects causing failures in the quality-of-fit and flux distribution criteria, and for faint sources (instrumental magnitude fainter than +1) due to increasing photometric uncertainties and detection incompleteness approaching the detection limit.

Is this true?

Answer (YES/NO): NO